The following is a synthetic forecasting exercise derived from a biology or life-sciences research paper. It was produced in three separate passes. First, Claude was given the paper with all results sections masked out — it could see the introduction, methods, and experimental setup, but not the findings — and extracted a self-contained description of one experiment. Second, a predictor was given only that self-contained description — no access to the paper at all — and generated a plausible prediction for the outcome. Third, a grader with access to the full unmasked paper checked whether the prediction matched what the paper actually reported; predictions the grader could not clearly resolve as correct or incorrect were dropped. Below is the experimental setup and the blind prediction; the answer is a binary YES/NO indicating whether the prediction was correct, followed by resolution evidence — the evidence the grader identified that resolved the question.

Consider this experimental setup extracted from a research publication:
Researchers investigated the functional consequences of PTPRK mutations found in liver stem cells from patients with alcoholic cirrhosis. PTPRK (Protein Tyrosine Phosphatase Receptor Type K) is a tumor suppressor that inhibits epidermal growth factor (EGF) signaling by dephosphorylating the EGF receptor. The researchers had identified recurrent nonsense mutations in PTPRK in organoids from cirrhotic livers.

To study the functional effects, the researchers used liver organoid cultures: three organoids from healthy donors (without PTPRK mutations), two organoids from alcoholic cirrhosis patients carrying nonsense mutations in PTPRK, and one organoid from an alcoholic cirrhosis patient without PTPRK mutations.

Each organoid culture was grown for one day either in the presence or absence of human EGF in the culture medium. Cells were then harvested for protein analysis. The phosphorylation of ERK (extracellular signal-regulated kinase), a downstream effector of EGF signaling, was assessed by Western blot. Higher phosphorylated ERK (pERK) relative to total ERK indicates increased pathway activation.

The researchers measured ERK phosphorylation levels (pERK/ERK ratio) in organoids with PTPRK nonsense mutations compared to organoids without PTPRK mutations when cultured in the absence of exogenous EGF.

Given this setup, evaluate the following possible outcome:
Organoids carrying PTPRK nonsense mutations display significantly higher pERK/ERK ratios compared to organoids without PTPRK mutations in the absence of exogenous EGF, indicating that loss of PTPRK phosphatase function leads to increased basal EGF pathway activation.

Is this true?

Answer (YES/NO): YES